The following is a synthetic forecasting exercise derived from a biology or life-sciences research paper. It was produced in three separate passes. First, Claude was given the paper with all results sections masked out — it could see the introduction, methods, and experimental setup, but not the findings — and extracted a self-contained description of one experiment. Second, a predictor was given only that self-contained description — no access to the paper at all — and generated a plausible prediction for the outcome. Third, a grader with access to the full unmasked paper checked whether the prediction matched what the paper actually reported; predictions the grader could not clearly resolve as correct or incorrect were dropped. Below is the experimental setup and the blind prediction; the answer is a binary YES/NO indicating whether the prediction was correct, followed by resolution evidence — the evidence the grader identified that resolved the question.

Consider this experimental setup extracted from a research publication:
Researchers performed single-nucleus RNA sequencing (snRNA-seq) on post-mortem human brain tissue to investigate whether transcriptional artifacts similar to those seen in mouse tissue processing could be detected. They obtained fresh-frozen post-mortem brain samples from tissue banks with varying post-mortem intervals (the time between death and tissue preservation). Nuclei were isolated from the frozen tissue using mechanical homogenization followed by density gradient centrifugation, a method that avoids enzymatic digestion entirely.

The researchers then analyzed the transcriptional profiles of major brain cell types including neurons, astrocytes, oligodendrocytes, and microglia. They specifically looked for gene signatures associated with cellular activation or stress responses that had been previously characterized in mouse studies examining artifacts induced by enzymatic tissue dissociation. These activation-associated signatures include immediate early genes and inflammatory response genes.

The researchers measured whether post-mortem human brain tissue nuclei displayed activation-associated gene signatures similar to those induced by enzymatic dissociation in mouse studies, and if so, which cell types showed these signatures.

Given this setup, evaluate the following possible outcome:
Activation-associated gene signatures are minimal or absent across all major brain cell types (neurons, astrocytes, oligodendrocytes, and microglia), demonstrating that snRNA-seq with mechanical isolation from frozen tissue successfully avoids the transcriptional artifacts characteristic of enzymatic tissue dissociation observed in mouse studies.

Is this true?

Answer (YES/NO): NO